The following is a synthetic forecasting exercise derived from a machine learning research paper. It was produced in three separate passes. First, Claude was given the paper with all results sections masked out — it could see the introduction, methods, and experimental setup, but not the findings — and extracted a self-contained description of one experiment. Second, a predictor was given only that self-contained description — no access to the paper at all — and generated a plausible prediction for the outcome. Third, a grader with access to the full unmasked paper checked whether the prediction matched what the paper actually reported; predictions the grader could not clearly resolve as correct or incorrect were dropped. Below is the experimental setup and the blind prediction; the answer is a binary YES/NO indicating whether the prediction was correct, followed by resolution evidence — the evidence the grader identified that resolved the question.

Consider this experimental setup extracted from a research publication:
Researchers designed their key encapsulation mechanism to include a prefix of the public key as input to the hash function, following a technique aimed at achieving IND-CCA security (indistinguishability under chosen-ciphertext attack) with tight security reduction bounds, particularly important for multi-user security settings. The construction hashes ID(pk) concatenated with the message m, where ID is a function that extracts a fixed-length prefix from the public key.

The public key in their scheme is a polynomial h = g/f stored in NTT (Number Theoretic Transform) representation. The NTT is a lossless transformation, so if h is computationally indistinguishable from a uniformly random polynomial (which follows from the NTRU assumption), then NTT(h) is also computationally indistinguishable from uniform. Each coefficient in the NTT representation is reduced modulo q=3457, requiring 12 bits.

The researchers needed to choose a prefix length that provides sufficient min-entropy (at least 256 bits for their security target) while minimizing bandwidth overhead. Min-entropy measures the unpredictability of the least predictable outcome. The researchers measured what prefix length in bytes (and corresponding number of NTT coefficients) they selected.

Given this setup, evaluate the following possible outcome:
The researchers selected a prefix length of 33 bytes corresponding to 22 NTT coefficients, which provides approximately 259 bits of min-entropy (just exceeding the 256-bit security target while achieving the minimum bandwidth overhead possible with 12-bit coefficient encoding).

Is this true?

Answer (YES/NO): YES